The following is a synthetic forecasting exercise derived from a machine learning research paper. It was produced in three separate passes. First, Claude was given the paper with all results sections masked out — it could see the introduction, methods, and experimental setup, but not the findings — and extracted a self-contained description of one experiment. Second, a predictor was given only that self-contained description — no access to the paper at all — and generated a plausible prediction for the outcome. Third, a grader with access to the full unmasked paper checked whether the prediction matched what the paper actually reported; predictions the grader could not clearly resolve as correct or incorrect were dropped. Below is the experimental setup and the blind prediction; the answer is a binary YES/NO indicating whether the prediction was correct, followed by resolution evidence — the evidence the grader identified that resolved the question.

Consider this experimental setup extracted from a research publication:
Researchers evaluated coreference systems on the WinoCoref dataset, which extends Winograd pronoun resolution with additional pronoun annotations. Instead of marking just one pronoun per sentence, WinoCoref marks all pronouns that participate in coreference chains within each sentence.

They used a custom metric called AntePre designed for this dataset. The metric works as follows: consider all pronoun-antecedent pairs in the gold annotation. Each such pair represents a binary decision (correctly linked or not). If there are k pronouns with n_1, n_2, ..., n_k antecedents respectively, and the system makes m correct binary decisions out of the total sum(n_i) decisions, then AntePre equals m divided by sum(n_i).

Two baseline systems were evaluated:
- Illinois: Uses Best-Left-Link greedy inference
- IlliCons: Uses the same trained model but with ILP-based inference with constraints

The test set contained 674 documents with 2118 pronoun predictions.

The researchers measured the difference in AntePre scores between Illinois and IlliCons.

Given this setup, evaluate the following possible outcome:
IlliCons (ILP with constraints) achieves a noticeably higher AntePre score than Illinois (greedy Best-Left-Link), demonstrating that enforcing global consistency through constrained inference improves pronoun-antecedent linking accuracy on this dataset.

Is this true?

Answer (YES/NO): YES